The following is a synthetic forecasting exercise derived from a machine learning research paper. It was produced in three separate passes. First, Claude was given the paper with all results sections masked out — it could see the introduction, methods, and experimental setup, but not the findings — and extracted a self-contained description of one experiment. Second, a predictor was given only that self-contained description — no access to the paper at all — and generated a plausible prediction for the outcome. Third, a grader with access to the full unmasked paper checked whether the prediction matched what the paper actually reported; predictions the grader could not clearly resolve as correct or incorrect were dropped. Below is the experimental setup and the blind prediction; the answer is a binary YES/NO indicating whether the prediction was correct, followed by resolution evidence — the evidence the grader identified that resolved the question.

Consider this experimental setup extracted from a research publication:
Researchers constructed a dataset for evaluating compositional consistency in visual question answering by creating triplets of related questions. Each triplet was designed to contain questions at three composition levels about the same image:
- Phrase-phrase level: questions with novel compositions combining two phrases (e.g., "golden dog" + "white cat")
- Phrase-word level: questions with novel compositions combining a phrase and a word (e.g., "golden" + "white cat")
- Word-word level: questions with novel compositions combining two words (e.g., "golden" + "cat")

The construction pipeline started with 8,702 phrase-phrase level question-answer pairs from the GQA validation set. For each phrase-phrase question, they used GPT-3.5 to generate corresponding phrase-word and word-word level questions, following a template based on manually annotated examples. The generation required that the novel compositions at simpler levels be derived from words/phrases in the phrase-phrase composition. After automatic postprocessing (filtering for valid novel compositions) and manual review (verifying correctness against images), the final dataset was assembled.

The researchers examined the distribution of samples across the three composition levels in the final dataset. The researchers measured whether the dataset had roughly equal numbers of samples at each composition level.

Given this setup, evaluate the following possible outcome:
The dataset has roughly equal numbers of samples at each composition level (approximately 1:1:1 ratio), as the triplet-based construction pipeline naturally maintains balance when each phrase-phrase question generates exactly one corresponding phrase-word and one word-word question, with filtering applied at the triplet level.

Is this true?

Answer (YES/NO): NO